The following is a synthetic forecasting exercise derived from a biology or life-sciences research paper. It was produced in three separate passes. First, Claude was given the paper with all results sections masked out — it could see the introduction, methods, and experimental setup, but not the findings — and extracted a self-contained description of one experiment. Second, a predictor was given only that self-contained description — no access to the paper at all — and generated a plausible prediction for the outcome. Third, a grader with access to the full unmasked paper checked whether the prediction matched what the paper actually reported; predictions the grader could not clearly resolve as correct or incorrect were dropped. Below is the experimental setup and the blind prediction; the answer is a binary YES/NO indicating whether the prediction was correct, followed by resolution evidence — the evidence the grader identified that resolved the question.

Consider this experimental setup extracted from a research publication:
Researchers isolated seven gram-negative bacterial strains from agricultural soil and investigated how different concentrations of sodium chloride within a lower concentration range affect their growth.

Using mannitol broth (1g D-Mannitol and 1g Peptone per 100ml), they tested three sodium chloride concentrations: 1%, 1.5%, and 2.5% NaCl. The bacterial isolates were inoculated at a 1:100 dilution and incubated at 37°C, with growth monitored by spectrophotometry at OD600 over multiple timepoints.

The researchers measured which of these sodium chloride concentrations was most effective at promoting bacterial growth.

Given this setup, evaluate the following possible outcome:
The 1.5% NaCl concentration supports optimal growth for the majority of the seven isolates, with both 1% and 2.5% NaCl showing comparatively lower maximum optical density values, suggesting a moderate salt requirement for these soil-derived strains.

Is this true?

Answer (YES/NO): NO